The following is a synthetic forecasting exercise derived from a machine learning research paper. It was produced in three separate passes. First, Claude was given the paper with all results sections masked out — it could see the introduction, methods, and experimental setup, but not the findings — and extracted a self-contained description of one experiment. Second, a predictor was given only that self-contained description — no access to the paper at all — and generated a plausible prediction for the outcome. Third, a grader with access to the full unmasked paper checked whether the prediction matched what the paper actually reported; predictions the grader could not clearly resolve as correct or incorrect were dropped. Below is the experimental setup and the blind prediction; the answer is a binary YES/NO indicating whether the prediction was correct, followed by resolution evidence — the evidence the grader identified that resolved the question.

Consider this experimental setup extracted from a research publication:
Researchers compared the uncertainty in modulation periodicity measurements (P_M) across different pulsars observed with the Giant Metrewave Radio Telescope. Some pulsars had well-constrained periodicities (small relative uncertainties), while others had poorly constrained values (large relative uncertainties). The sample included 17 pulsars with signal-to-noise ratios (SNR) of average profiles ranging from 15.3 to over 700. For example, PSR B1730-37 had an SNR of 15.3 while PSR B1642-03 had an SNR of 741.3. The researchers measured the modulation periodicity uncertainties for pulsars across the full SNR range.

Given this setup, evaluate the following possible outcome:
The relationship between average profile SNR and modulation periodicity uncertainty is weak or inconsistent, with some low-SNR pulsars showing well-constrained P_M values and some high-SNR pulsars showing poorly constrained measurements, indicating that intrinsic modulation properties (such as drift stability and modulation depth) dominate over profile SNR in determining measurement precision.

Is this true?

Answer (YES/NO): YES